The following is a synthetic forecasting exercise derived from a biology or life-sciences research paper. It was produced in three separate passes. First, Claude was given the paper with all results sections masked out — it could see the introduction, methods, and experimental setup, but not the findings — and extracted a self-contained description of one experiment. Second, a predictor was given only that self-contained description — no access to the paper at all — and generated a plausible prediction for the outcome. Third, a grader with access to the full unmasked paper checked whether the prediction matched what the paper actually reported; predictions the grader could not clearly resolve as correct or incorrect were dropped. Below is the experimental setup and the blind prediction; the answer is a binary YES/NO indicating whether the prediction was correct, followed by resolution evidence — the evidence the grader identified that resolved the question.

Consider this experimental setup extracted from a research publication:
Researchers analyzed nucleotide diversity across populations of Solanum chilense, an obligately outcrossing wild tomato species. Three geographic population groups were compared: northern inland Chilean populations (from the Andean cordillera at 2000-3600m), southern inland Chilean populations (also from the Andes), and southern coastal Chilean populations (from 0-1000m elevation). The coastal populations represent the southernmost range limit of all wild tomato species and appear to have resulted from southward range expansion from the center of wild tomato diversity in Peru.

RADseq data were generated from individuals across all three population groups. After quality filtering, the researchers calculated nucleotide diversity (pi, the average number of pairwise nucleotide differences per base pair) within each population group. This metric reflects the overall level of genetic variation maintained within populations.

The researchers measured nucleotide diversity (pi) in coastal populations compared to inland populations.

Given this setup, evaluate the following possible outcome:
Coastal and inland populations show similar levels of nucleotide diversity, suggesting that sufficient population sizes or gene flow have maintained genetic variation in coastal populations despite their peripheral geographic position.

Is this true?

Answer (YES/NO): NO